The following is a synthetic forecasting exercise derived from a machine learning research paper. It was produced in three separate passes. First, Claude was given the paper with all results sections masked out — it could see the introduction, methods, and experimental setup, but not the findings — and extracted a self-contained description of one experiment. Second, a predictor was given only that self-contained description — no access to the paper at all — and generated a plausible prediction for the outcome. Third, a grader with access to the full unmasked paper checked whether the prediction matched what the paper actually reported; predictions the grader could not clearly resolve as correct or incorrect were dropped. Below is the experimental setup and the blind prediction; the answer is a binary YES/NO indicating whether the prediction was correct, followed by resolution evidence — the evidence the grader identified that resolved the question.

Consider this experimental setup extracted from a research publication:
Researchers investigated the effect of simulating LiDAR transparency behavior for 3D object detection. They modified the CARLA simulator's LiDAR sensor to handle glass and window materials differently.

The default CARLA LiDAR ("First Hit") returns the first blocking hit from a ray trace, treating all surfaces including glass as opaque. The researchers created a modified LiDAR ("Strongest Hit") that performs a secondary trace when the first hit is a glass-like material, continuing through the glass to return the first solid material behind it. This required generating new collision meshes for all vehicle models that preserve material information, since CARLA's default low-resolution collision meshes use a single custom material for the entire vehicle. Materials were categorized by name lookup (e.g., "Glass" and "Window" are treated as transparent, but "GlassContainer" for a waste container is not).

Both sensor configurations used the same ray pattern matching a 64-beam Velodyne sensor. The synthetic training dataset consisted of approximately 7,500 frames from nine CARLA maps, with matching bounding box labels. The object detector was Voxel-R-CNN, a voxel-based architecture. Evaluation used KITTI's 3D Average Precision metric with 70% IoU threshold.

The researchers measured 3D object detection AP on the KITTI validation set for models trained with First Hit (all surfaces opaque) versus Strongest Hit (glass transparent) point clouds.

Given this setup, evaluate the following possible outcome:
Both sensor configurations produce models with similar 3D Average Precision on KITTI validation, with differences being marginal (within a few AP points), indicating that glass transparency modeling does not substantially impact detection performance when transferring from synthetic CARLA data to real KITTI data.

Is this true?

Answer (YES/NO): NO